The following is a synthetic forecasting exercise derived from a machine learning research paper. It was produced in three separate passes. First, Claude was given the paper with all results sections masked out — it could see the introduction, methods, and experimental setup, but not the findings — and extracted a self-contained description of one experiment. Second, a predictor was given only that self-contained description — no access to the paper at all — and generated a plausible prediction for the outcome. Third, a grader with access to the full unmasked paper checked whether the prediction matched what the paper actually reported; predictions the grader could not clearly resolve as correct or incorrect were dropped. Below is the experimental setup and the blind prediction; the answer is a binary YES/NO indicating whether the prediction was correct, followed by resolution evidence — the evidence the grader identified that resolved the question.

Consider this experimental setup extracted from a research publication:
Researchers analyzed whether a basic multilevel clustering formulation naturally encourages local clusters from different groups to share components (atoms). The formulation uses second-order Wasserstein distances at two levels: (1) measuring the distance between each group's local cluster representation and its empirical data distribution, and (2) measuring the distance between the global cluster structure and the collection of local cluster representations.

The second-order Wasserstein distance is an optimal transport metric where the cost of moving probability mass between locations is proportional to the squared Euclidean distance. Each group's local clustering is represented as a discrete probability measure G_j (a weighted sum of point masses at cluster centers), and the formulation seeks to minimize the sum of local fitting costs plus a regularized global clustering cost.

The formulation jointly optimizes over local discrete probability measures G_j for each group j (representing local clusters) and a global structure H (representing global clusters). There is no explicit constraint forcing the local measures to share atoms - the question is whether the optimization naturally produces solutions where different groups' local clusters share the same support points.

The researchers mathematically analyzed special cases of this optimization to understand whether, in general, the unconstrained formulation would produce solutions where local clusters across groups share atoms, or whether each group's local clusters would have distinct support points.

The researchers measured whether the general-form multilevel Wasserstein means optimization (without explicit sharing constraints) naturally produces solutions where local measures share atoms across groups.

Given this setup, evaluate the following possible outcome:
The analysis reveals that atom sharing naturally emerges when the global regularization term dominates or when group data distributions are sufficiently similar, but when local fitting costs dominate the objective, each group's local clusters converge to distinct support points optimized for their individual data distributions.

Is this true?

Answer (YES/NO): NO